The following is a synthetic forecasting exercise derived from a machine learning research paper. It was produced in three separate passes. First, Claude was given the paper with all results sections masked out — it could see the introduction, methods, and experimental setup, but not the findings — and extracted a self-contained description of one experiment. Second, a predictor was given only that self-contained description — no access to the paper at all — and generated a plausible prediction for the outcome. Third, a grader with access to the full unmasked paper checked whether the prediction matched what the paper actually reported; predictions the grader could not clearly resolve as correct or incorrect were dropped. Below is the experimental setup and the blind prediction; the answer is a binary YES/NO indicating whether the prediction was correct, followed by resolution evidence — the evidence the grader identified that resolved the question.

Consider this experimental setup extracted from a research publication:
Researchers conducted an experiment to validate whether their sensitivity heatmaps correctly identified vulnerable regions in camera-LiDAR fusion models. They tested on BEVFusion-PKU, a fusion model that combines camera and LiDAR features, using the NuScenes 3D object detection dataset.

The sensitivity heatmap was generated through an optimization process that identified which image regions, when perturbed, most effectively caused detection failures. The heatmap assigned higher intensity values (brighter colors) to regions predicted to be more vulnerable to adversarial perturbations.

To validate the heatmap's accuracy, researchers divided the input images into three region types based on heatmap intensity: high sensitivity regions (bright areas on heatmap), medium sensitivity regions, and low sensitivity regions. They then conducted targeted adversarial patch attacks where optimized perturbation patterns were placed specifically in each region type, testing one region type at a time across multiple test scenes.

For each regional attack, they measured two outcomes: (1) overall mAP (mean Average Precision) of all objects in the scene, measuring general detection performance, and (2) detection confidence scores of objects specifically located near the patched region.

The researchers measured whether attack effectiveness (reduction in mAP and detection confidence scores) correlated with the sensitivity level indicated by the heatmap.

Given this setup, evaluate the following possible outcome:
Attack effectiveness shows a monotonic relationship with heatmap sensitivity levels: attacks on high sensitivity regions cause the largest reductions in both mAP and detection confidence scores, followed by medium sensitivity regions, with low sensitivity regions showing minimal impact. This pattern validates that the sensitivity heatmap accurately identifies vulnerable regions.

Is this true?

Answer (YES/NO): NO